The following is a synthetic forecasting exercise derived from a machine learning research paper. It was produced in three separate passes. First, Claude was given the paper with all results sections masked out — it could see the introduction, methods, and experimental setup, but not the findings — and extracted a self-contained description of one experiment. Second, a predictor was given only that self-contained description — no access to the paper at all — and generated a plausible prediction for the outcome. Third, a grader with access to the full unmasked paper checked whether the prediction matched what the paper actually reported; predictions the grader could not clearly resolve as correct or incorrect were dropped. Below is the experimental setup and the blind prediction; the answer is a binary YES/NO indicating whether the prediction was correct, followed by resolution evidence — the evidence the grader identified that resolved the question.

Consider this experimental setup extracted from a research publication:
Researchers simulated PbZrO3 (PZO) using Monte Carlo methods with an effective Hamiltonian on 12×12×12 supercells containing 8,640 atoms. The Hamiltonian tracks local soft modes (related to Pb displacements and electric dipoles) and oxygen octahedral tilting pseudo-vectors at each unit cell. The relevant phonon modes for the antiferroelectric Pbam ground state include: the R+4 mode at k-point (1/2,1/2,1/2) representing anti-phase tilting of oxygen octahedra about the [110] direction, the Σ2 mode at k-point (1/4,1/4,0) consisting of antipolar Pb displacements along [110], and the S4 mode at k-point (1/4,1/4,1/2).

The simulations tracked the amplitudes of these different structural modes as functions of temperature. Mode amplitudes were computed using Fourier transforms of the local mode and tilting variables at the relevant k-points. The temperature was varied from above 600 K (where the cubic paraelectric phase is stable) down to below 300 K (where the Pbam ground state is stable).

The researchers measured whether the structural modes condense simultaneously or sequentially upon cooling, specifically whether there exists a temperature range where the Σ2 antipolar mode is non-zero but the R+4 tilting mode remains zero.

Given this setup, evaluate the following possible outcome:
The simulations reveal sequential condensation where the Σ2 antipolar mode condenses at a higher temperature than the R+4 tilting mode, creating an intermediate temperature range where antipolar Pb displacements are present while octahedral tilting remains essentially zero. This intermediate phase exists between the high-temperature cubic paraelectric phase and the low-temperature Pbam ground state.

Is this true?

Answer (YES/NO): NO